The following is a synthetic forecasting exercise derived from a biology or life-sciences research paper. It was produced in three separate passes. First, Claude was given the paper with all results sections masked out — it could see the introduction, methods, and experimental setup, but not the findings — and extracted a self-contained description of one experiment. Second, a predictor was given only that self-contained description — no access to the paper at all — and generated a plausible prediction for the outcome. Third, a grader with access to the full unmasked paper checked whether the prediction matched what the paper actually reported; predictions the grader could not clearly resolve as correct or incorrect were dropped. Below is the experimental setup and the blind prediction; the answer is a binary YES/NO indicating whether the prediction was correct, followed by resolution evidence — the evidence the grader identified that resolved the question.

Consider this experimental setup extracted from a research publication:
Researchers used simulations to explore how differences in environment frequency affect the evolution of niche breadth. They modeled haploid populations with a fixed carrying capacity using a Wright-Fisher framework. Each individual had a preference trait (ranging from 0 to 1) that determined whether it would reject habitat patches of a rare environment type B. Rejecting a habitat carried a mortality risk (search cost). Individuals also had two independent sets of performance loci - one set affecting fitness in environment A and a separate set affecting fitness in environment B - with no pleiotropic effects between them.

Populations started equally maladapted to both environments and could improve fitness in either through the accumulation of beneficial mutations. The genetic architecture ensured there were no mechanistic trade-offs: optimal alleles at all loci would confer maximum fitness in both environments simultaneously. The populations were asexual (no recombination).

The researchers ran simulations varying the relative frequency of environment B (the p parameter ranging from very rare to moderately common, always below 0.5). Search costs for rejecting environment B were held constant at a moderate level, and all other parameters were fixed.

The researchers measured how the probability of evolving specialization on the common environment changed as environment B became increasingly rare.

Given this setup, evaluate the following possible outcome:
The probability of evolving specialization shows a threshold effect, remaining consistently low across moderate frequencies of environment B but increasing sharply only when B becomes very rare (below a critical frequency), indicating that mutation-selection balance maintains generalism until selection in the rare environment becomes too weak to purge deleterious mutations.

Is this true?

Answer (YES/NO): NO